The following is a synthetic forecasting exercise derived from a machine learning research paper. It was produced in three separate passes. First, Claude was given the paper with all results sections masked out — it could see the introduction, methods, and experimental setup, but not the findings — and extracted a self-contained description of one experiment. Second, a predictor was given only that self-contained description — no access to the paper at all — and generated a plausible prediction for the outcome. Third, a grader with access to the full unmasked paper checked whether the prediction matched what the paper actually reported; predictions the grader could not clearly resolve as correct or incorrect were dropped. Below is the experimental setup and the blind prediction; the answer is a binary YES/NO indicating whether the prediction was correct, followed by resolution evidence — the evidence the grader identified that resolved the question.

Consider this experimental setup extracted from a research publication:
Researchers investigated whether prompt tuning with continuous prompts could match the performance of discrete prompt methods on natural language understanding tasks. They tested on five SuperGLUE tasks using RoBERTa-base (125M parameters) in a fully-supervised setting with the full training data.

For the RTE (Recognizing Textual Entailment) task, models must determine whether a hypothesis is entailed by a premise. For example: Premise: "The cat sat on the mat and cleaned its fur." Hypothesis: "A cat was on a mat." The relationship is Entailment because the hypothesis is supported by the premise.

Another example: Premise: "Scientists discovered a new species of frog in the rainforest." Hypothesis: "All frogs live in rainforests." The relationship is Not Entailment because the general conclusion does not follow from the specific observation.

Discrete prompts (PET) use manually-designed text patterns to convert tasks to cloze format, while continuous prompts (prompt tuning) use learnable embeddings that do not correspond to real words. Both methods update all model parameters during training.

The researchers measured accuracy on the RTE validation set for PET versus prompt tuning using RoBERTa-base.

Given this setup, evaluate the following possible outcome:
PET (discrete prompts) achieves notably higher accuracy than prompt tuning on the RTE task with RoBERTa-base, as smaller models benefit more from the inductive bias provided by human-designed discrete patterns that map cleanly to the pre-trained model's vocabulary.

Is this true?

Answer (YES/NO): YES